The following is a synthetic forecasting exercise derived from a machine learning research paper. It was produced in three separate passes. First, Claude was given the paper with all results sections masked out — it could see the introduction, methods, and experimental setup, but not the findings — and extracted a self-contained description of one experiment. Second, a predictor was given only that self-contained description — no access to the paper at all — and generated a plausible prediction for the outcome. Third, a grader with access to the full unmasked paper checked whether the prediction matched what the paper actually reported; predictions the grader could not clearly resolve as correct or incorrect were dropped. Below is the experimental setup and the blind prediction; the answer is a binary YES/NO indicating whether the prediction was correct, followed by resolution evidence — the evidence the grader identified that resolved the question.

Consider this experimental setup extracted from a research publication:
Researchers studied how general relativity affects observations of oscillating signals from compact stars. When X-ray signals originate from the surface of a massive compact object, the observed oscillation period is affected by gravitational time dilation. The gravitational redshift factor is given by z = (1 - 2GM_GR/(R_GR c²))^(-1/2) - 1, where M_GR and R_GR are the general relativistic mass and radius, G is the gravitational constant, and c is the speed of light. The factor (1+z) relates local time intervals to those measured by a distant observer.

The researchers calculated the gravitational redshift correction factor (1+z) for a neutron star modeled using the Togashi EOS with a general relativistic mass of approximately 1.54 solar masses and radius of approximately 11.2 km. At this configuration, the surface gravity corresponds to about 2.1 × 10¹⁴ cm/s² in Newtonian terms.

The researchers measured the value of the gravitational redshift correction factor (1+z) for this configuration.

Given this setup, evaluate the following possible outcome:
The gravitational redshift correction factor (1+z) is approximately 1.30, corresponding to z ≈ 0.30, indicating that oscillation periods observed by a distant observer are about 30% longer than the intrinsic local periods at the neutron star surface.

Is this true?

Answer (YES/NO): YES